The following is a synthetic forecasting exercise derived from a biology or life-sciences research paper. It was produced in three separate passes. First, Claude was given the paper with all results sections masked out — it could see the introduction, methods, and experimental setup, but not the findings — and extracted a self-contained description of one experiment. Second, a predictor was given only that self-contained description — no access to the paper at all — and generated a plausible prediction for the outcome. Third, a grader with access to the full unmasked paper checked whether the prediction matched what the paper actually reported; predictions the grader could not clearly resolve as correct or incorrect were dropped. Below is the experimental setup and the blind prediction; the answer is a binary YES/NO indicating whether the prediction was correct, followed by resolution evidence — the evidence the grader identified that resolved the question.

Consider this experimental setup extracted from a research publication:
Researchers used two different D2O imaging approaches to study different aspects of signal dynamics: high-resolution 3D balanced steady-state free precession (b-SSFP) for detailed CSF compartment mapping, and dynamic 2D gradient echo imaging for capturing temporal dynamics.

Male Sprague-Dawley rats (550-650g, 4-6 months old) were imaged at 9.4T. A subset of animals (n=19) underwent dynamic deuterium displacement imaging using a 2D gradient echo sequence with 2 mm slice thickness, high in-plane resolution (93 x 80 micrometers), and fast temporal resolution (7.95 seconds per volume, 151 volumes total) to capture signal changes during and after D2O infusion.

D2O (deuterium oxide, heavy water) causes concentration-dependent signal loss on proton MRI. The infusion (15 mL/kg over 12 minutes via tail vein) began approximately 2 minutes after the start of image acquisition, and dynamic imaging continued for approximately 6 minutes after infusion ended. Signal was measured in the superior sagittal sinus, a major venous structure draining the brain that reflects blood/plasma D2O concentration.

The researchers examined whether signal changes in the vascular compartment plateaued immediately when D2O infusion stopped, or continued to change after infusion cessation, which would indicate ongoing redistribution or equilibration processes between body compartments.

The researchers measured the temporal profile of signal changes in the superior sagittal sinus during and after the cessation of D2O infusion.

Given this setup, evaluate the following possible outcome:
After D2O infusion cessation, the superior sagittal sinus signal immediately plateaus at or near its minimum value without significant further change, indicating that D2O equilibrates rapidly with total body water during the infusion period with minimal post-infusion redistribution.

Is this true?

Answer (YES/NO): YES